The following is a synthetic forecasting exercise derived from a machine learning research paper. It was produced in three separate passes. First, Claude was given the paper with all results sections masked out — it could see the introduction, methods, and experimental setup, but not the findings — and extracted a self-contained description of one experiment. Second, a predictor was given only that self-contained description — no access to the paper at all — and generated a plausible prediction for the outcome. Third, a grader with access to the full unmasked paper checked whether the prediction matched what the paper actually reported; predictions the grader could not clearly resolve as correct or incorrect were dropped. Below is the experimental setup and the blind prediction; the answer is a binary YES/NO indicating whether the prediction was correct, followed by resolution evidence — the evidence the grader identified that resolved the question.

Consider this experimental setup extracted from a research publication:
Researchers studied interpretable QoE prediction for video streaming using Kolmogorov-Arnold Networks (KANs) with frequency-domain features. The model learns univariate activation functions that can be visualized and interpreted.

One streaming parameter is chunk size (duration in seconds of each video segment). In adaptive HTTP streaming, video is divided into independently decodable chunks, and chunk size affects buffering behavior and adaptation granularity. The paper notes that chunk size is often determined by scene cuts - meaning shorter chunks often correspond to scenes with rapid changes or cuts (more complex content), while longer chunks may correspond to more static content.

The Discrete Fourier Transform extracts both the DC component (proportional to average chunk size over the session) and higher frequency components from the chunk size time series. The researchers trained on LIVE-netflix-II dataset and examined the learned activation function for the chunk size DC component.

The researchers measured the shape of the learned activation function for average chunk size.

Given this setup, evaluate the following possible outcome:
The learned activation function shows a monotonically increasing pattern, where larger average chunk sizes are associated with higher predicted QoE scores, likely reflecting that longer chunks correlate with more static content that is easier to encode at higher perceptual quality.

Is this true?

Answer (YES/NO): NO